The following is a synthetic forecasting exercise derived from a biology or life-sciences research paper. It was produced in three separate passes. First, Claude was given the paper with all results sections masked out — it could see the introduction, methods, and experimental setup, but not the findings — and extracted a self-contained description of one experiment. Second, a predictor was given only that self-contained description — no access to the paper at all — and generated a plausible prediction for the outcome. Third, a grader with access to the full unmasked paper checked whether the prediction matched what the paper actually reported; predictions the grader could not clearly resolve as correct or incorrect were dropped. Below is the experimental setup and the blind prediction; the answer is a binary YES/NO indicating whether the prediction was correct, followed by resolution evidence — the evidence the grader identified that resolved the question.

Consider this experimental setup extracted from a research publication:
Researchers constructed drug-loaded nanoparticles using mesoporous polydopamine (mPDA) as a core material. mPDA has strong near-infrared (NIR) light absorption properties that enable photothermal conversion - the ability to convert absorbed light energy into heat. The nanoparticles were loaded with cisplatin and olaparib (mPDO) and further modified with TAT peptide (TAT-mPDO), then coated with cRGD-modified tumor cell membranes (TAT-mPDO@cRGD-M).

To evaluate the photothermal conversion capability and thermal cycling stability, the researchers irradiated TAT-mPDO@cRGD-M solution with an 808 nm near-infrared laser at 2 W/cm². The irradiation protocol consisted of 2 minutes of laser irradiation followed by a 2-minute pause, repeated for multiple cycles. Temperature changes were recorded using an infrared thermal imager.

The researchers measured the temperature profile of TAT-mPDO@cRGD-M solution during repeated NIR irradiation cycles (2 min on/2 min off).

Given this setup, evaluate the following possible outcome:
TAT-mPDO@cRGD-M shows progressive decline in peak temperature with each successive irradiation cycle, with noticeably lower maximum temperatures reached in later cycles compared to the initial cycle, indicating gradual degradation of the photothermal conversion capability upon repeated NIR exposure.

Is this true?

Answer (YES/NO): NO